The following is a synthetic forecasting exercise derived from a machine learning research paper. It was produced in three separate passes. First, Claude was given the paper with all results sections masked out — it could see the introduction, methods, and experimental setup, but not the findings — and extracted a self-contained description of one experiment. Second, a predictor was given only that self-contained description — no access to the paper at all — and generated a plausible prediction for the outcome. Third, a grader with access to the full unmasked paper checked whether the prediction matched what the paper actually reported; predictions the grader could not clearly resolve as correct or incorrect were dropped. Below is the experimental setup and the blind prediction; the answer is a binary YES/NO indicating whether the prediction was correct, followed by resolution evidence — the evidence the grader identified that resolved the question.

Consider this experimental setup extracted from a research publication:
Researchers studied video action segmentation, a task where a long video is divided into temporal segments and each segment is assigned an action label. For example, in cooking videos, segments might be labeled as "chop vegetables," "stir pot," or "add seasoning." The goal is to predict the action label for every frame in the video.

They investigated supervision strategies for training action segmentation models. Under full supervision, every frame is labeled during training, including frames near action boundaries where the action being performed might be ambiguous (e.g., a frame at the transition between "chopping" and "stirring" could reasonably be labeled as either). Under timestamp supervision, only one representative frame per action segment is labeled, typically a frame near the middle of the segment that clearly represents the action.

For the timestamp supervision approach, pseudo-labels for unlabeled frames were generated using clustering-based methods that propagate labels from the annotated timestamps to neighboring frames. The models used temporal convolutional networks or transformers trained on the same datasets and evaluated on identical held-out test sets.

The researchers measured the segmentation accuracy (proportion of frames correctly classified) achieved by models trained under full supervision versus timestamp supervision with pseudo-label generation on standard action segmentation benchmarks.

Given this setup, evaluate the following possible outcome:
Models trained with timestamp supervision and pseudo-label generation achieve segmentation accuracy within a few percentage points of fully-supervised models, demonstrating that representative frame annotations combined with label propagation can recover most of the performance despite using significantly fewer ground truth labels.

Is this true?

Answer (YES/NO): YES